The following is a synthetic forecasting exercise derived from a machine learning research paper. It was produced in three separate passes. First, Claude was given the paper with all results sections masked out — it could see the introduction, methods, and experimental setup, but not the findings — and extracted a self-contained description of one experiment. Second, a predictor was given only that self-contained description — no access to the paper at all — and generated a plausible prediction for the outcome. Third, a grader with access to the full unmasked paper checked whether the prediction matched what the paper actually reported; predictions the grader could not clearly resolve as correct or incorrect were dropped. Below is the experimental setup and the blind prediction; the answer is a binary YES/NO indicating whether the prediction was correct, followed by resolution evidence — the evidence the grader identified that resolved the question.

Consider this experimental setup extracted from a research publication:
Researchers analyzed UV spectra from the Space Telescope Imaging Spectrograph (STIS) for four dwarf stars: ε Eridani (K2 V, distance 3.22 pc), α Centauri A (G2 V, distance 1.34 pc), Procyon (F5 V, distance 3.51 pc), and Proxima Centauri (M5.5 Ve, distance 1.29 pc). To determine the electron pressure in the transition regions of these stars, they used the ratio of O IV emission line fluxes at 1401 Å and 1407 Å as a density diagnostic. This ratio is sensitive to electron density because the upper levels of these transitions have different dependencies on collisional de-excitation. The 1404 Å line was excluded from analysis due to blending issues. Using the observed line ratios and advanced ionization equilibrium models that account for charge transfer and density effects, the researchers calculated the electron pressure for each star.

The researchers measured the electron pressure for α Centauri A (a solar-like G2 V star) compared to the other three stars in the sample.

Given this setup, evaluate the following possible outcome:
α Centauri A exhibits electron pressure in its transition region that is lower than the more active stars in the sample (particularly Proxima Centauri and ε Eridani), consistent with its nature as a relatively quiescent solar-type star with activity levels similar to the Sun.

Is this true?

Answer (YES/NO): YES